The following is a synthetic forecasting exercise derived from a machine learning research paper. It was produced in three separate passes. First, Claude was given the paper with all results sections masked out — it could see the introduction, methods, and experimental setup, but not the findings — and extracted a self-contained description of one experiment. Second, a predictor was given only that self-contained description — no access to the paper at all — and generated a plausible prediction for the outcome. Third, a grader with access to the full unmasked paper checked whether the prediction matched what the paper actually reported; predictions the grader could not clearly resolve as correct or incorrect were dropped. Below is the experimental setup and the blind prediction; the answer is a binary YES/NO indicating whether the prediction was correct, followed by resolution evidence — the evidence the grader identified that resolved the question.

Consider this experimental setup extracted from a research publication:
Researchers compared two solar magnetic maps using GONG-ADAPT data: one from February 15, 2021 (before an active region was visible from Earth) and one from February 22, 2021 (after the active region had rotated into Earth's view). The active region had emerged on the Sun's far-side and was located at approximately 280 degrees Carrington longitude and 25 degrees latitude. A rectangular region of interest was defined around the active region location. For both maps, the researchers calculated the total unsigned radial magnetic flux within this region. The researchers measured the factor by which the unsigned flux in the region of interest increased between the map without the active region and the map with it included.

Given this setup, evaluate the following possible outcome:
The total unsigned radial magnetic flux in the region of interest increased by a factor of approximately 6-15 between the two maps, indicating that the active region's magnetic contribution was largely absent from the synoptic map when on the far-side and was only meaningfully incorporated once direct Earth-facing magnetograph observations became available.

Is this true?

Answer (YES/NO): NO